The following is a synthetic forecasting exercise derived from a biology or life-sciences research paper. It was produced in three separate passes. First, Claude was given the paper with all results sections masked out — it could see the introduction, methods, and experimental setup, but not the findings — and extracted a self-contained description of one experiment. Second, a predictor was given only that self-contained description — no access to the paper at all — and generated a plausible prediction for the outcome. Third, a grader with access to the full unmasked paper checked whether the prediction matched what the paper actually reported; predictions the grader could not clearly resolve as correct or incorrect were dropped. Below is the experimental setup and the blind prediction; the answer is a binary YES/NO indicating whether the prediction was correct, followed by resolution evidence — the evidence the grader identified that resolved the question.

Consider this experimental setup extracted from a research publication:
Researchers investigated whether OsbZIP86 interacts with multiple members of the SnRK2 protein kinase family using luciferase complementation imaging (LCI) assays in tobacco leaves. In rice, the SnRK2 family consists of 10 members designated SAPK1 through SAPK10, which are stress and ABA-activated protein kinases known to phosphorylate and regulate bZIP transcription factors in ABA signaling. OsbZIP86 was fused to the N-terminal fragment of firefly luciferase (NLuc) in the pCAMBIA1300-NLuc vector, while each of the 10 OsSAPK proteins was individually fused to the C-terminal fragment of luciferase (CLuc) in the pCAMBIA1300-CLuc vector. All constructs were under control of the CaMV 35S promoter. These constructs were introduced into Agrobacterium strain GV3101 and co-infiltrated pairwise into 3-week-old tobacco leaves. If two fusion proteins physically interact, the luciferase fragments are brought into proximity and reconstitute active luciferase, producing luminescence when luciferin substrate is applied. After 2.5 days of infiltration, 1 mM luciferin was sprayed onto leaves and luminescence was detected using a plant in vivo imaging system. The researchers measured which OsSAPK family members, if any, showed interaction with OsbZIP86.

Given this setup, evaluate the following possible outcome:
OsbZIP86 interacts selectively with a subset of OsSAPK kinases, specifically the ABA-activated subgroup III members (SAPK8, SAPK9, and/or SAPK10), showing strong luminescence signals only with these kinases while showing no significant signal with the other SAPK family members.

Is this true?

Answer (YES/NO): NO